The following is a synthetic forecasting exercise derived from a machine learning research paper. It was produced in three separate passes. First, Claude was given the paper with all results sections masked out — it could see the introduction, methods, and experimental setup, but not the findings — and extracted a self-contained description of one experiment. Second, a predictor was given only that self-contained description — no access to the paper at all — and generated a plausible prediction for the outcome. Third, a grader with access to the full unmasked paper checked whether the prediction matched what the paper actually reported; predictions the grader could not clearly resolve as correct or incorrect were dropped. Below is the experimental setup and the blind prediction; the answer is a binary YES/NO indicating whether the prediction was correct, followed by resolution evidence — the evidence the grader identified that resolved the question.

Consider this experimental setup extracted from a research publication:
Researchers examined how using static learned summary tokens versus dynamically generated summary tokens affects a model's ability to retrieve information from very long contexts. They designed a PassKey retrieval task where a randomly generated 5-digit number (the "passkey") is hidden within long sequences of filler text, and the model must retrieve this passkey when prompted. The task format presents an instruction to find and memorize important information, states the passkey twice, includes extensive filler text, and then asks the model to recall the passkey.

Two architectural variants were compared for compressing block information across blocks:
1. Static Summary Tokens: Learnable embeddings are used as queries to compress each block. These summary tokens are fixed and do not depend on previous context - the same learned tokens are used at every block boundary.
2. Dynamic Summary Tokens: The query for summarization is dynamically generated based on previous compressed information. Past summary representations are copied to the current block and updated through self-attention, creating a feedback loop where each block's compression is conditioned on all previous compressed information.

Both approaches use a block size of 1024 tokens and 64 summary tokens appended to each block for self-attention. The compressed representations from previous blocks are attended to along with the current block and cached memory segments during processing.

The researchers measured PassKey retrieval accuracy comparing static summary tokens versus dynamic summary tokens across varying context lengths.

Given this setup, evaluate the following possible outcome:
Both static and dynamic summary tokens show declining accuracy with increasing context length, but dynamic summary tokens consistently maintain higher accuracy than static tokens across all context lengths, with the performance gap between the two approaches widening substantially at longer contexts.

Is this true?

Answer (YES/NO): NO